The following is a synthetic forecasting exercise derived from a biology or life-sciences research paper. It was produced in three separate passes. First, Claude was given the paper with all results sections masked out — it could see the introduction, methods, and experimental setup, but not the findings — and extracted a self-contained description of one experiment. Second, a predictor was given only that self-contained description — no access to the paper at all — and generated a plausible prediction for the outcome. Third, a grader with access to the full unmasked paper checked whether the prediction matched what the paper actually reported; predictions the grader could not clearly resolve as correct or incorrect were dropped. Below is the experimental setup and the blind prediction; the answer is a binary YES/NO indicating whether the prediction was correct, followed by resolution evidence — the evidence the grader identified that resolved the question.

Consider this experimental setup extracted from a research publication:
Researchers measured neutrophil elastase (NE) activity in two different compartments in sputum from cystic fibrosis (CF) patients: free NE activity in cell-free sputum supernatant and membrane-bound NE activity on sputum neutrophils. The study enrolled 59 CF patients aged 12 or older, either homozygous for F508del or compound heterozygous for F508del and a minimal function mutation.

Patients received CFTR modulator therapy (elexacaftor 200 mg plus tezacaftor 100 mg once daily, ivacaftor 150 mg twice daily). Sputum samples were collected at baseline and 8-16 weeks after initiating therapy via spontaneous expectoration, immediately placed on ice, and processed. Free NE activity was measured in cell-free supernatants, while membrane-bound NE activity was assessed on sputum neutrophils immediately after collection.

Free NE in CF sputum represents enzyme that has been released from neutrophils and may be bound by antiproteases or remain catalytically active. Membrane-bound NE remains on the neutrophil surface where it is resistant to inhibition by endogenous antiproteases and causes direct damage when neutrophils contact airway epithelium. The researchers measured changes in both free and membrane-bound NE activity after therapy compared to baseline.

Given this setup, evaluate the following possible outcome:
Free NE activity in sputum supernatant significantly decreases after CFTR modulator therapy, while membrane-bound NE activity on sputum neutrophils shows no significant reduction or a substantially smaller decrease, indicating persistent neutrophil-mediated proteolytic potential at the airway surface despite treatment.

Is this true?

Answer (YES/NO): NO